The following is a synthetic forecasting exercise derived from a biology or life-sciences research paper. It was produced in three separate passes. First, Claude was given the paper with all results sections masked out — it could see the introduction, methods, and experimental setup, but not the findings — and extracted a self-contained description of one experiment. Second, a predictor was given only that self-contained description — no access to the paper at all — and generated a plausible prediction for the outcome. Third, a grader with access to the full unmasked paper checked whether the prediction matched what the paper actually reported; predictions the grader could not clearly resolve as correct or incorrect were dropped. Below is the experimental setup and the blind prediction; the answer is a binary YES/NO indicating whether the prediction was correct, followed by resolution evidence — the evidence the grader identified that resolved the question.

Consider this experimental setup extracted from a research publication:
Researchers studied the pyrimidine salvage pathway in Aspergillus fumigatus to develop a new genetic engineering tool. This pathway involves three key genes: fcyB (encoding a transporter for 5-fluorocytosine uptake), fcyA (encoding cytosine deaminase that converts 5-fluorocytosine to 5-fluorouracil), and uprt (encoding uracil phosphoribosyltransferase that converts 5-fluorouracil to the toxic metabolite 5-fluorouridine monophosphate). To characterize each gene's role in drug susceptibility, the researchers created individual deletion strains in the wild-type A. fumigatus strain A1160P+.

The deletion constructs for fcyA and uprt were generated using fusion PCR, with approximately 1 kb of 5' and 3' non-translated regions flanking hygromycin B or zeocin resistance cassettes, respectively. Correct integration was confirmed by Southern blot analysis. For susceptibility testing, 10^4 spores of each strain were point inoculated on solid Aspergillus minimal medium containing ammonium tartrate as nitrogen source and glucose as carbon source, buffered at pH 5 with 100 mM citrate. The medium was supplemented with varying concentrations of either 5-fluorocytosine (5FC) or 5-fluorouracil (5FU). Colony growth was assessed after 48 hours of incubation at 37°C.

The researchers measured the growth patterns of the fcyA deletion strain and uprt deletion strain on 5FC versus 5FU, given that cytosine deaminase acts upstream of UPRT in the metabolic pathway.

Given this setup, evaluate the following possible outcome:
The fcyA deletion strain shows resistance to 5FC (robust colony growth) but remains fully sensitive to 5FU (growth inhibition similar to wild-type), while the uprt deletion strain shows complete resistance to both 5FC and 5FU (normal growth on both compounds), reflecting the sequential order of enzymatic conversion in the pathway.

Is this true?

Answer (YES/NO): YES